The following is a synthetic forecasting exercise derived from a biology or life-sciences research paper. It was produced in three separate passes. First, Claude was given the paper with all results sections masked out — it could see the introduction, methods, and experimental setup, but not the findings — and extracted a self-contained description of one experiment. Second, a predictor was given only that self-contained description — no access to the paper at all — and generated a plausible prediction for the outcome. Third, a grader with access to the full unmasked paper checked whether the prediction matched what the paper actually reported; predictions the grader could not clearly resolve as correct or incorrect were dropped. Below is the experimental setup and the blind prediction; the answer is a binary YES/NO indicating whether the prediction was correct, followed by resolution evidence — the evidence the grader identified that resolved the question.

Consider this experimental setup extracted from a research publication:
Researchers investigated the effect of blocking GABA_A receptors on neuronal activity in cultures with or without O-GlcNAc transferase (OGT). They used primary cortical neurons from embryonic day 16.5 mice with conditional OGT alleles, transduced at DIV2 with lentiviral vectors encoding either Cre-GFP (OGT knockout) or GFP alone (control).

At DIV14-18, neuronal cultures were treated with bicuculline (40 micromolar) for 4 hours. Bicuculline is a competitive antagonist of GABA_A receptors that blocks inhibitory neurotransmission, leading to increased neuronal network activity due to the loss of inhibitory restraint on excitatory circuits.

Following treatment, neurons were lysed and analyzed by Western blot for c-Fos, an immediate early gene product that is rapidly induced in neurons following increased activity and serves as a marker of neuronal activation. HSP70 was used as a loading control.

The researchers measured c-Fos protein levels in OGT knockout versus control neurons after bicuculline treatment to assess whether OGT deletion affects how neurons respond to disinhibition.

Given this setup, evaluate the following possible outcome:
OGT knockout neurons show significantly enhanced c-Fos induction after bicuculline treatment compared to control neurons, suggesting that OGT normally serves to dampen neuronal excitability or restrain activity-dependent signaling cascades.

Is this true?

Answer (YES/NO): YES